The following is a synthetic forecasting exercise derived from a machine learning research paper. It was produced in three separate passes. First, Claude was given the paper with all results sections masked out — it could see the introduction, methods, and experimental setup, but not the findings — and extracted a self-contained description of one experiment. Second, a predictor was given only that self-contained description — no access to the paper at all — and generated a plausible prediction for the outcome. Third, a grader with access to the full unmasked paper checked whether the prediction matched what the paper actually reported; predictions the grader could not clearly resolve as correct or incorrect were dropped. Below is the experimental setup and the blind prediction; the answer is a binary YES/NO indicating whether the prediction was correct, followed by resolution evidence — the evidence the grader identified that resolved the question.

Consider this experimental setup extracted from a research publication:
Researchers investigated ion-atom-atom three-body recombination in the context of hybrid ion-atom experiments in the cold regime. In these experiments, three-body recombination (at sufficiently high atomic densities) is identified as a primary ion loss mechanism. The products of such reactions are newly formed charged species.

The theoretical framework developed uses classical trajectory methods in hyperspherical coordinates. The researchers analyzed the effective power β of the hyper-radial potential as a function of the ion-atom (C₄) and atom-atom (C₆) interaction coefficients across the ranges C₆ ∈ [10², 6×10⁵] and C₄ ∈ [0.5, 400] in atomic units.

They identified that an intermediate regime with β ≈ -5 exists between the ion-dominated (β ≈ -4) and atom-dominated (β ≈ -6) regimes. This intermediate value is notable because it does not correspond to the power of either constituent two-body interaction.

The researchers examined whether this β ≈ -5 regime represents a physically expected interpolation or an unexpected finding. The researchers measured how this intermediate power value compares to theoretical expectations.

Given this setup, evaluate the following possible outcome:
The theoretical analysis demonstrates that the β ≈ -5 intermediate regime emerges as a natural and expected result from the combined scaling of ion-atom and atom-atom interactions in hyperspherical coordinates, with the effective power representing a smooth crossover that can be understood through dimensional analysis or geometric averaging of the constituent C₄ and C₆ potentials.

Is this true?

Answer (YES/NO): NO